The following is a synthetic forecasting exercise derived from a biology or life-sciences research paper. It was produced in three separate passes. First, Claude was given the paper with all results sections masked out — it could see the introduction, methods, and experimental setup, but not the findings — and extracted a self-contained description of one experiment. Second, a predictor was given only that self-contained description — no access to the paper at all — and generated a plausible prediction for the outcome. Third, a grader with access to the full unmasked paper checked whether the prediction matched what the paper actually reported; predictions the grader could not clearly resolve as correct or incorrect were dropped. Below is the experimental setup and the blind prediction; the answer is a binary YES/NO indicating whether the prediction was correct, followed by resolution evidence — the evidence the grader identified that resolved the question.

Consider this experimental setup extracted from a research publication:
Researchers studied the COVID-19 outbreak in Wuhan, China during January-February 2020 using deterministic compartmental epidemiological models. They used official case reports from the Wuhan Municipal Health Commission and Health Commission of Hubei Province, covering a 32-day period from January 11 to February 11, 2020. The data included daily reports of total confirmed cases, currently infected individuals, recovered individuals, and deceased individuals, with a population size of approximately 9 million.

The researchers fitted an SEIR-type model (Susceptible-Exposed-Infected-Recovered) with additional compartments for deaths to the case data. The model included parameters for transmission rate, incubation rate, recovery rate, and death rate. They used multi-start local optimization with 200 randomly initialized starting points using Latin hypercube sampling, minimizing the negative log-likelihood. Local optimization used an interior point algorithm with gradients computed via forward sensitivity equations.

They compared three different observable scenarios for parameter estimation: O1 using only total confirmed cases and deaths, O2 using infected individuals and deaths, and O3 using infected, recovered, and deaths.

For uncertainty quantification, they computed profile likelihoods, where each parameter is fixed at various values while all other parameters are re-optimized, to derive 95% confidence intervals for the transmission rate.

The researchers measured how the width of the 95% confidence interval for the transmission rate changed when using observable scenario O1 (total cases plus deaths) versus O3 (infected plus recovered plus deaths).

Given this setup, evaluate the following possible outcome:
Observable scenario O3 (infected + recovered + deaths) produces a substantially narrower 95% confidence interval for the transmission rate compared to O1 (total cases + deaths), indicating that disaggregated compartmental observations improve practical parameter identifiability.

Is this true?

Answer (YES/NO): YES